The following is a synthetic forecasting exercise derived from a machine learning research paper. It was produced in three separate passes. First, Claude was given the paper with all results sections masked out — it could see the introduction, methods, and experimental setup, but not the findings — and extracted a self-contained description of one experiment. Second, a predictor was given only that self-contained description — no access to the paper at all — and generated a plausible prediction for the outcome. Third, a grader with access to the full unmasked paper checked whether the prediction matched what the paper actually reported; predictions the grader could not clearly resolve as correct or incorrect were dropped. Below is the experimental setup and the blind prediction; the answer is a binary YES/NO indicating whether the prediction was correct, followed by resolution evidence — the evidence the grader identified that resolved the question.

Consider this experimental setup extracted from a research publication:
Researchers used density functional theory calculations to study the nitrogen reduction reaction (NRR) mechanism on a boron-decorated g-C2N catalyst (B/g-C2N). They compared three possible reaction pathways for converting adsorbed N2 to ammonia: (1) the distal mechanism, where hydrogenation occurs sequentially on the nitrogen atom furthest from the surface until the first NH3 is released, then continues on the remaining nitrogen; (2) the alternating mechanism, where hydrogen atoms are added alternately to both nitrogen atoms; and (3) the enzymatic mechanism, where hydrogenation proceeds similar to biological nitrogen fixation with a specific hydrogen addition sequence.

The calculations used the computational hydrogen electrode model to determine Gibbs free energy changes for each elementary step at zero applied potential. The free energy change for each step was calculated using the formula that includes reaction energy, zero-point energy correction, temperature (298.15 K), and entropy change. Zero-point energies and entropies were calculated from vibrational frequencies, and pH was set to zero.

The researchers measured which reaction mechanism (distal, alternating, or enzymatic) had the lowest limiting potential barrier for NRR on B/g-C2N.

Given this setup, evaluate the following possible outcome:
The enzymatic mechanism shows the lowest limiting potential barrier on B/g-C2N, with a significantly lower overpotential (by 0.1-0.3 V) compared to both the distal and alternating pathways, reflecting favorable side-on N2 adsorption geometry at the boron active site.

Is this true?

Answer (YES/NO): YES